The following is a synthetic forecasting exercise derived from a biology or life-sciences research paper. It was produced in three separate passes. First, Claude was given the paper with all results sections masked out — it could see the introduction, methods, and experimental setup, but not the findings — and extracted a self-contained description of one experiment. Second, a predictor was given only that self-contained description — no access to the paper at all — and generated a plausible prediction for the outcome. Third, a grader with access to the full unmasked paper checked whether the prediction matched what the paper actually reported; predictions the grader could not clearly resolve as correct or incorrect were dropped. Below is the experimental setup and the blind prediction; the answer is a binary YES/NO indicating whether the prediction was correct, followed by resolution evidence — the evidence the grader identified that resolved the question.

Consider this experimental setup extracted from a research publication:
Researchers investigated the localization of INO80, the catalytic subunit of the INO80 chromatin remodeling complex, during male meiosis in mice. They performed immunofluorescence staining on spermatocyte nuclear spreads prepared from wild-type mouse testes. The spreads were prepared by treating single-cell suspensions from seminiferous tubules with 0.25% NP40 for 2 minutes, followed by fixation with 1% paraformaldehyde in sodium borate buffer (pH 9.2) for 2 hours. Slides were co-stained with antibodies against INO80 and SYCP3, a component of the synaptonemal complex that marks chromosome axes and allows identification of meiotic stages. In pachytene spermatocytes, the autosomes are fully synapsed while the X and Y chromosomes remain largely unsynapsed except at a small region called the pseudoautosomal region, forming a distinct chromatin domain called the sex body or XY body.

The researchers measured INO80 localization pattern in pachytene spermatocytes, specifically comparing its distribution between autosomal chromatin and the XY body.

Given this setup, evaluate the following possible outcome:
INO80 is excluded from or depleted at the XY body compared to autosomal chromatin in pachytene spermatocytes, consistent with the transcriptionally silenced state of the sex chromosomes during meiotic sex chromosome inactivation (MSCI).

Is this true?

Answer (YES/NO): NO